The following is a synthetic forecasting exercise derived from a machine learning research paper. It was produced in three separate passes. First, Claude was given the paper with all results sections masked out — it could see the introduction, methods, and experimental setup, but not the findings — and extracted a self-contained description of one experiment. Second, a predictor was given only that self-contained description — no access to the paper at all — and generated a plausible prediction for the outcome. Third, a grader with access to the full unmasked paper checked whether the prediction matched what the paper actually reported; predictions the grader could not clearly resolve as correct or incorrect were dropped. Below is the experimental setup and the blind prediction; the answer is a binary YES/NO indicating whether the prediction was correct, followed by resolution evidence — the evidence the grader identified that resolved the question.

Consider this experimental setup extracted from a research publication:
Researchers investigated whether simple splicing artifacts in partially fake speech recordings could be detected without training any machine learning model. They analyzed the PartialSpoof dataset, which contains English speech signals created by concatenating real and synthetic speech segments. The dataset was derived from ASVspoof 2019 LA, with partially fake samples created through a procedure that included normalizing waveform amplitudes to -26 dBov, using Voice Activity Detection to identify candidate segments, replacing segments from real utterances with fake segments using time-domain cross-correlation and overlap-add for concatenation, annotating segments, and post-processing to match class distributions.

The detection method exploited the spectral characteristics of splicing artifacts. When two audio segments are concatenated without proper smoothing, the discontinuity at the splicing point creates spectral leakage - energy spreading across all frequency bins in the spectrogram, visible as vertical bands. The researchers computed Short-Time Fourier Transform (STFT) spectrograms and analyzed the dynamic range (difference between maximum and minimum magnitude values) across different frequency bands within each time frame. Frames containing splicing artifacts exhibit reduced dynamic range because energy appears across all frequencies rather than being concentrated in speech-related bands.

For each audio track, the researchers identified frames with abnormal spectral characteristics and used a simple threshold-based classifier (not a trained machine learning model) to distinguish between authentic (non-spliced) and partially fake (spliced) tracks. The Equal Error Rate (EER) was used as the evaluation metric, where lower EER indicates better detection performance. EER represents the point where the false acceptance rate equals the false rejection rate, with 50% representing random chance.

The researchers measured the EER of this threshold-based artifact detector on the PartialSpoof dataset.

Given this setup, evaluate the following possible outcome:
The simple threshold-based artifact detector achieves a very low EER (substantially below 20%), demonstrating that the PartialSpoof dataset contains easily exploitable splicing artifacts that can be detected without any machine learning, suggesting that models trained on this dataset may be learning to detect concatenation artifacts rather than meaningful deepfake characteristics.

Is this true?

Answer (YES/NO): YES